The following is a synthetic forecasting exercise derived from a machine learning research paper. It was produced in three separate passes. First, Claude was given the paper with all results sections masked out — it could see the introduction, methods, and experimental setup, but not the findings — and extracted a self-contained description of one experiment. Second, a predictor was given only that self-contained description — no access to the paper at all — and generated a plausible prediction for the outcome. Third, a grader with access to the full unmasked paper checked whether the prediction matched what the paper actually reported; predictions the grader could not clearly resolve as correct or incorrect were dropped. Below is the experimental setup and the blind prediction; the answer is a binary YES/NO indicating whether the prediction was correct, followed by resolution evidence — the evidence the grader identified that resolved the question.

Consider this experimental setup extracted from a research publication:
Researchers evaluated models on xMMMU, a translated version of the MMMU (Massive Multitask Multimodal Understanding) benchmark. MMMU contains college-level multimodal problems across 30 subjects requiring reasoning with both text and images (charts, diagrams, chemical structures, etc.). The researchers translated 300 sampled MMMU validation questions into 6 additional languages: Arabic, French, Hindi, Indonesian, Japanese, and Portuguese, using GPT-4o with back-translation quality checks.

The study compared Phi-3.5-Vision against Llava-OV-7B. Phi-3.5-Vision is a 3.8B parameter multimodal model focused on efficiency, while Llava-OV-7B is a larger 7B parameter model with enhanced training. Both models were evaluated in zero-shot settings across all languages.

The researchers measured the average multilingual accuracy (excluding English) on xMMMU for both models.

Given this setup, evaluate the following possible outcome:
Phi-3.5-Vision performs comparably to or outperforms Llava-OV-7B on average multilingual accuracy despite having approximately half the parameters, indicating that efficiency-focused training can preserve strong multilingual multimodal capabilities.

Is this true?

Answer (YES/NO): NO